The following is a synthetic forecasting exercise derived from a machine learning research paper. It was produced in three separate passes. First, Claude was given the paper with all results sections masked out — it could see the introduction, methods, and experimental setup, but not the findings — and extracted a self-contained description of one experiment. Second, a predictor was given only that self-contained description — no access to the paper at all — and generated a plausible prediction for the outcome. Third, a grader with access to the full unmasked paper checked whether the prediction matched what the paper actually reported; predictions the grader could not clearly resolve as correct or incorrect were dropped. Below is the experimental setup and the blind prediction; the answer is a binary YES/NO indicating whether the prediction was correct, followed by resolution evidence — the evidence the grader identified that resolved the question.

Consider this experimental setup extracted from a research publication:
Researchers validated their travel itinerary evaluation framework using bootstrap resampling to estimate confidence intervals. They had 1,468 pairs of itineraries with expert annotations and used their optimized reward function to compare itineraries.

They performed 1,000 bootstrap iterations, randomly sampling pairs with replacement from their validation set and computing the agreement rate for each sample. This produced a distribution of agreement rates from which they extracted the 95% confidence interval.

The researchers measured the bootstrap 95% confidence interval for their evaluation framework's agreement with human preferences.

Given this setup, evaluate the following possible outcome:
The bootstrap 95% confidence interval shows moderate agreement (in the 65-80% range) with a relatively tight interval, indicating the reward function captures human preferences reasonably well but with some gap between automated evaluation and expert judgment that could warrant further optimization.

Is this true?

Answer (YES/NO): NO